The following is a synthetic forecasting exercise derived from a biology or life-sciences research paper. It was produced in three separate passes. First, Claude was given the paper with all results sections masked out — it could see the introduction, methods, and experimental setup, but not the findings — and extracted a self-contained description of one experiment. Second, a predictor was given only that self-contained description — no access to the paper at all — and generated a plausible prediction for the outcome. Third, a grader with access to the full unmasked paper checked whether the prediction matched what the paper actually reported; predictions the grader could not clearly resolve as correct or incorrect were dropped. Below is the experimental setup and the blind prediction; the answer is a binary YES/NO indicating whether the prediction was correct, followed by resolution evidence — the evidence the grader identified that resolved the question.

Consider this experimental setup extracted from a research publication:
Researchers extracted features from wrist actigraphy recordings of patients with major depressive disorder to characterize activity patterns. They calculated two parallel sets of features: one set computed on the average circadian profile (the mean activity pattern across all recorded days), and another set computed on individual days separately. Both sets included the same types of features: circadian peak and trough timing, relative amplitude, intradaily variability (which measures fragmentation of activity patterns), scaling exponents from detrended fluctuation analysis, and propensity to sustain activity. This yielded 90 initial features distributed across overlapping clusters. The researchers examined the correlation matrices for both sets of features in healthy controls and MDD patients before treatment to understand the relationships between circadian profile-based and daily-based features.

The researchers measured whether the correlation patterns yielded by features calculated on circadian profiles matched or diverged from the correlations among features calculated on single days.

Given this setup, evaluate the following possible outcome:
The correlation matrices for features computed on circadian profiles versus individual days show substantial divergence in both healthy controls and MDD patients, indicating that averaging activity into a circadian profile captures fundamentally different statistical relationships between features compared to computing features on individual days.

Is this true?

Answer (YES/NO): NO